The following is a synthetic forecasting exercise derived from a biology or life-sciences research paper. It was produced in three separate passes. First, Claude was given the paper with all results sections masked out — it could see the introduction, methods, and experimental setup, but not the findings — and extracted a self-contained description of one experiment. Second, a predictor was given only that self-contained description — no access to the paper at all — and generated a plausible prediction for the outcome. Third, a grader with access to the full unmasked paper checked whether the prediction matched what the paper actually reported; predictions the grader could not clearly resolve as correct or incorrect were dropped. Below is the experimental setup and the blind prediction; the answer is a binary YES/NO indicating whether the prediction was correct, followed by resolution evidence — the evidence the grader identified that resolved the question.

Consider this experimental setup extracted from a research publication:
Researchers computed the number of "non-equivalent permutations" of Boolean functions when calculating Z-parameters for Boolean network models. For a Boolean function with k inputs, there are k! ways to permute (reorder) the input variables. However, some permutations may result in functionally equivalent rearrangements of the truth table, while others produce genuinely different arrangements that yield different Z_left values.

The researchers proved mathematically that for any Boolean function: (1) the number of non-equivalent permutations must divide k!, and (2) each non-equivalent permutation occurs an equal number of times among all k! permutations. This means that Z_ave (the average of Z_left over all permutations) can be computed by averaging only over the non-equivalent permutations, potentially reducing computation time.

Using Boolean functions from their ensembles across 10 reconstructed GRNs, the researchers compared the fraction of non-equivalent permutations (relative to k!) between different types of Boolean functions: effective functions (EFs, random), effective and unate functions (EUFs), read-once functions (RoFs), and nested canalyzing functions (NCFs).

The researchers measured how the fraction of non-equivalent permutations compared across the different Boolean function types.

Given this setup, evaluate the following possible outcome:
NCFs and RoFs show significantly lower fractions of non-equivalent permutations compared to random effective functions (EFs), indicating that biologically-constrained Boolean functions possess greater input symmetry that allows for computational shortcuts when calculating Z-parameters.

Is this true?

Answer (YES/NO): YES